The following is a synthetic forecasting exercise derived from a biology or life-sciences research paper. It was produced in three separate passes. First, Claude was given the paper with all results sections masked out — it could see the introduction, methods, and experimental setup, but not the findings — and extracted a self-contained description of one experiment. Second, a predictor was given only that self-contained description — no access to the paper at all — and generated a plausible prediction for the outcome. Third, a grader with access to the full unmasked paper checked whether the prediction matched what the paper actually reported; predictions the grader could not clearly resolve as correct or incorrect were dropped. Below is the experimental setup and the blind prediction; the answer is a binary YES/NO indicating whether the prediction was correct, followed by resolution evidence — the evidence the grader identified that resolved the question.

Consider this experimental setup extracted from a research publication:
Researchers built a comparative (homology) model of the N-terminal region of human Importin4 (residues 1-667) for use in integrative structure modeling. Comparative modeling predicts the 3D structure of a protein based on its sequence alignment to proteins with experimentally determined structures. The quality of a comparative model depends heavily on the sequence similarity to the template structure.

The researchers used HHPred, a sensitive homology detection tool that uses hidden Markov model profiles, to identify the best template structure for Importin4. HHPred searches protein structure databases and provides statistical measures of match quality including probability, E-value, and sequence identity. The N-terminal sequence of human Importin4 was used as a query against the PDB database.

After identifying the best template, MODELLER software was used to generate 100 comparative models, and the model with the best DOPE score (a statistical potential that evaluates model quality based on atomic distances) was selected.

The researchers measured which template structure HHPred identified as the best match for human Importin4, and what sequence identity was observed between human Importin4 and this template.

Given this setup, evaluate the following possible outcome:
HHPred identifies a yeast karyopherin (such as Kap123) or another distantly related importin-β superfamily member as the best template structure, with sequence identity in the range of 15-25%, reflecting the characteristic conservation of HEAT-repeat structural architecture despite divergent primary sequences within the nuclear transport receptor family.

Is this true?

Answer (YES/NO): YES